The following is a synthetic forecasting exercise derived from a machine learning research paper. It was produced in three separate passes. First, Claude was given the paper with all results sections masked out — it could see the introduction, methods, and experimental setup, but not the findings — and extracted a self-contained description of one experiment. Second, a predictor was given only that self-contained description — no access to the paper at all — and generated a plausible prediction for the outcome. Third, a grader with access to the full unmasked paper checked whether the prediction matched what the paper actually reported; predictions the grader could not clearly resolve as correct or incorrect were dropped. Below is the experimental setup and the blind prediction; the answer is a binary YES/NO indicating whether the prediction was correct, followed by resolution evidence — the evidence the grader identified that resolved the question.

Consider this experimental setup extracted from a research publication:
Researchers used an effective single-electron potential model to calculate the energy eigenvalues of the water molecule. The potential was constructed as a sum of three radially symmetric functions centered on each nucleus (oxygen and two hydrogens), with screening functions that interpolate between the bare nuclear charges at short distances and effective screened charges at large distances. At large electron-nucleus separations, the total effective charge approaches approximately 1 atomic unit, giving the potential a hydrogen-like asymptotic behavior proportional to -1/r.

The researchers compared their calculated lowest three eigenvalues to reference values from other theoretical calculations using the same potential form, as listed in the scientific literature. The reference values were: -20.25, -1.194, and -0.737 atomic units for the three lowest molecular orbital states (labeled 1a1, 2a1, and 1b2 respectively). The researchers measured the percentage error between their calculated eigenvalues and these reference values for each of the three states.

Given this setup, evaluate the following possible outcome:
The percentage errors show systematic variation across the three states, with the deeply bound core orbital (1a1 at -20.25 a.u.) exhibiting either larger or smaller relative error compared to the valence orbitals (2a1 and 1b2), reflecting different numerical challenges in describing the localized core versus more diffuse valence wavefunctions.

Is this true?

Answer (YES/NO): YES